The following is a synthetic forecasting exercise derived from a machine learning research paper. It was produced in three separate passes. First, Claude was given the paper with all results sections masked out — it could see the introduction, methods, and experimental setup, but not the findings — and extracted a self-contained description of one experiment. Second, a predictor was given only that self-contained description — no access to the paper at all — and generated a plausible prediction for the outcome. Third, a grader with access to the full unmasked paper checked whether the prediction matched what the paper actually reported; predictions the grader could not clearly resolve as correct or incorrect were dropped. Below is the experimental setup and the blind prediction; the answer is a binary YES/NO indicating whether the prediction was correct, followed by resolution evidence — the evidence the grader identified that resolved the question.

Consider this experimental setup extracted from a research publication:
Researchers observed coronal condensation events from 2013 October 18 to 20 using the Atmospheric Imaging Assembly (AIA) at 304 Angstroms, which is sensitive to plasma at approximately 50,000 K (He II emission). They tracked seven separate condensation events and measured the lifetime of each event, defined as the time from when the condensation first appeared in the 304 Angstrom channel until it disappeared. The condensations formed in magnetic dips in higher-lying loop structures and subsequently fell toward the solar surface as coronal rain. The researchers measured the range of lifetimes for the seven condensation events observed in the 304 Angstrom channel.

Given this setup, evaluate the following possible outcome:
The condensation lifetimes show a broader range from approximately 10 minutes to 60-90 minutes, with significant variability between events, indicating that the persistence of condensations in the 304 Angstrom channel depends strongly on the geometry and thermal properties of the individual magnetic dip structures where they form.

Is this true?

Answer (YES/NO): NO